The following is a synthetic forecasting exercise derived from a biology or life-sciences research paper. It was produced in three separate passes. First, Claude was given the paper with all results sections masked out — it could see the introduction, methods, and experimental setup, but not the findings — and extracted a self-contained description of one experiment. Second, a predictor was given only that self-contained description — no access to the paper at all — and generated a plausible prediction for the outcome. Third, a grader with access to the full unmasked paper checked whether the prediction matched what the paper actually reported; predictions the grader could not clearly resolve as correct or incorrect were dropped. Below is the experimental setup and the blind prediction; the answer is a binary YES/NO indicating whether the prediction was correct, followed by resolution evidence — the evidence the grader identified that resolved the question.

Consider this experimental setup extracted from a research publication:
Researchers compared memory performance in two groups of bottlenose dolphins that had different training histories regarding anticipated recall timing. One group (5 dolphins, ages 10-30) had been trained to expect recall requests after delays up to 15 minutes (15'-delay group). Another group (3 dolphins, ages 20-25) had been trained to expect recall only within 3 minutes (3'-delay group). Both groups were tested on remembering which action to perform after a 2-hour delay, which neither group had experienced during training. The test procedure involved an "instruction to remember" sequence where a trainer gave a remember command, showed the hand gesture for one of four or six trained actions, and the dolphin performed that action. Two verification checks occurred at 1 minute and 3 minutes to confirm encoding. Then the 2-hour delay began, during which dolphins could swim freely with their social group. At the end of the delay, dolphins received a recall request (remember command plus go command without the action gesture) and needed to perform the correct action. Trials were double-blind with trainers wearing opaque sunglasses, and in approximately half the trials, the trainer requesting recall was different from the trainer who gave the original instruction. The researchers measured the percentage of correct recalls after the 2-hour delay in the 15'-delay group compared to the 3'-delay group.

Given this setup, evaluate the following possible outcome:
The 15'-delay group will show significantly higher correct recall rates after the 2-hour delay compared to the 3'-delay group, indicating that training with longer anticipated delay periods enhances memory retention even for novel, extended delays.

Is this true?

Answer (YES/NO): NO